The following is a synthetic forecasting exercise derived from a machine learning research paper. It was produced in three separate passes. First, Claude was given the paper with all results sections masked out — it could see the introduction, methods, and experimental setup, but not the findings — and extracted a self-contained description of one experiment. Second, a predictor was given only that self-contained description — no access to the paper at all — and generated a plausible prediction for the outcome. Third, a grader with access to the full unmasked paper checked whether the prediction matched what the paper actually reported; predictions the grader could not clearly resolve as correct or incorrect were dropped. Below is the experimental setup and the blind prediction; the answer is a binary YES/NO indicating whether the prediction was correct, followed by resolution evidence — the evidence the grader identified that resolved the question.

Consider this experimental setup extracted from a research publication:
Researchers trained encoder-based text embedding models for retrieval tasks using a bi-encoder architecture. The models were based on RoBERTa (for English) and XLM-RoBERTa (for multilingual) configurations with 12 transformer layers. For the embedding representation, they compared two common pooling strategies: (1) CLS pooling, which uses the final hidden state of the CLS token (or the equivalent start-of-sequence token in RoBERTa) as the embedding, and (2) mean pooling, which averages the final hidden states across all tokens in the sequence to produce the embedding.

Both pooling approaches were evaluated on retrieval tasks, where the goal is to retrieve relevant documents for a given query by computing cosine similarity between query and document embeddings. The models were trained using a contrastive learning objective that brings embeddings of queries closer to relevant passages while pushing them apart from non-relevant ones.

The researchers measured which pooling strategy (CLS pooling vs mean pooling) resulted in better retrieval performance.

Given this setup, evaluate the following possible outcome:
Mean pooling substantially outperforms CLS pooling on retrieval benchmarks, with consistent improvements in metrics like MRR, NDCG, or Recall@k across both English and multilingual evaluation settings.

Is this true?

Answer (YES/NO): NO